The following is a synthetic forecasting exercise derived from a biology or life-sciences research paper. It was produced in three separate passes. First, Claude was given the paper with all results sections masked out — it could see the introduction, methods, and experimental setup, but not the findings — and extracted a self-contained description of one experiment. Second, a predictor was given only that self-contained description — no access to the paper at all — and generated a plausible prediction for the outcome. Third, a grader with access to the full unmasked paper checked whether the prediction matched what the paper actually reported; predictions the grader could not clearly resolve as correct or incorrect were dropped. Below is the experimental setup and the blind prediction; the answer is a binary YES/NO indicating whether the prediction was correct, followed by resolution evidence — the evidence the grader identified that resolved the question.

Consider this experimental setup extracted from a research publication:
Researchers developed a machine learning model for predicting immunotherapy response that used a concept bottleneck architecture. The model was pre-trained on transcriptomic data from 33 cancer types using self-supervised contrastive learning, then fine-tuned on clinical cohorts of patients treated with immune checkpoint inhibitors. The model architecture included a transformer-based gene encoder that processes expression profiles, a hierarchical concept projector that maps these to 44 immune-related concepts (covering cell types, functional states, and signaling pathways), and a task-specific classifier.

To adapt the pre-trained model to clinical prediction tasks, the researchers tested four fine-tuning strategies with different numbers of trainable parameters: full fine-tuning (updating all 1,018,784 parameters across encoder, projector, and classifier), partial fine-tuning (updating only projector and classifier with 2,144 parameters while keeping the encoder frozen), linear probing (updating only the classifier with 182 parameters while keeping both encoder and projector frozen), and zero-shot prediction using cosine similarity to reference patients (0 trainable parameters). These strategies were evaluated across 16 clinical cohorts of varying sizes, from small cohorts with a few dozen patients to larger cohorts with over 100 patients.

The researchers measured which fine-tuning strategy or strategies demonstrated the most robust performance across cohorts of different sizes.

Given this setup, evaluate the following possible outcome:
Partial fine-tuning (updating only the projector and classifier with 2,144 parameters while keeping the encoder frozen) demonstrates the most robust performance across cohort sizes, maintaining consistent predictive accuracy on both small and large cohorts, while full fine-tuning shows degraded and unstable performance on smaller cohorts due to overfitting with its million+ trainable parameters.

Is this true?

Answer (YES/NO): NO